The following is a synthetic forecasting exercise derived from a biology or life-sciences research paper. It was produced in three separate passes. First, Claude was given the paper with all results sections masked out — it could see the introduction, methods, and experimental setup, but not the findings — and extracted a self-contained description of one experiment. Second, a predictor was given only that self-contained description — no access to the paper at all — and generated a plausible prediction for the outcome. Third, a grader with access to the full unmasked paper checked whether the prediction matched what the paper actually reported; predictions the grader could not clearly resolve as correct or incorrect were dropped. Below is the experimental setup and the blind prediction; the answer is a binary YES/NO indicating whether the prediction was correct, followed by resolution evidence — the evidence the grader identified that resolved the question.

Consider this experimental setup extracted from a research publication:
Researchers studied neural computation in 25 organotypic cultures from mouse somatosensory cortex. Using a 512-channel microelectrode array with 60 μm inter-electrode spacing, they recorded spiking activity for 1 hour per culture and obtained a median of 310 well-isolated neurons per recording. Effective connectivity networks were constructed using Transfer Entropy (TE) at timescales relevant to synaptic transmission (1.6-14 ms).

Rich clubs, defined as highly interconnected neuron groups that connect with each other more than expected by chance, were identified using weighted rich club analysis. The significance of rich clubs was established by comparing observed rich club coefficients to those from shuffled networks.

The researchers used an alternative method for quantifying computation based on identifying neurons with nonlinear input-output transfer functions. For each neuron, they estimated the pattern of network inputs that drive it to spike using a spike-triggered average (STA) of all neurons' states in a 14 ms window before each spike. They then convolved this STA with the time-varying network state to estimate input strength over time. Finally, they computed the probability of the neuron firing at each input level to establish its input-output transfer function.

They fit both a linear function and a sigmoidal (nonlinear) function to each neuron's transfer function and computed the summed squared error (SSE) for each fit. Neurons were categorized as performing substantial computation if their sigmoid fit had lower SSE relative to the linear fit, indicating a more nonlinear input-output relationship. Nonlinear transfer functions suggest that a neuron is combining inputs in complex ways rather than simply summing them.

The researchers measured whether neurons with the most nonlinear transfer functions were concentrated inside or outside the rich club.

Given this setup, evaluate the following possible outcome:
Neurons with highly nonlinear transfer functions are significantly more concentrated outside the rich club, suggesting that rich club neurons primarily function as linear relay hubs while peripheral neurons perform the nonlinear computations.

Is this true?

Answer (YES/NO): NO